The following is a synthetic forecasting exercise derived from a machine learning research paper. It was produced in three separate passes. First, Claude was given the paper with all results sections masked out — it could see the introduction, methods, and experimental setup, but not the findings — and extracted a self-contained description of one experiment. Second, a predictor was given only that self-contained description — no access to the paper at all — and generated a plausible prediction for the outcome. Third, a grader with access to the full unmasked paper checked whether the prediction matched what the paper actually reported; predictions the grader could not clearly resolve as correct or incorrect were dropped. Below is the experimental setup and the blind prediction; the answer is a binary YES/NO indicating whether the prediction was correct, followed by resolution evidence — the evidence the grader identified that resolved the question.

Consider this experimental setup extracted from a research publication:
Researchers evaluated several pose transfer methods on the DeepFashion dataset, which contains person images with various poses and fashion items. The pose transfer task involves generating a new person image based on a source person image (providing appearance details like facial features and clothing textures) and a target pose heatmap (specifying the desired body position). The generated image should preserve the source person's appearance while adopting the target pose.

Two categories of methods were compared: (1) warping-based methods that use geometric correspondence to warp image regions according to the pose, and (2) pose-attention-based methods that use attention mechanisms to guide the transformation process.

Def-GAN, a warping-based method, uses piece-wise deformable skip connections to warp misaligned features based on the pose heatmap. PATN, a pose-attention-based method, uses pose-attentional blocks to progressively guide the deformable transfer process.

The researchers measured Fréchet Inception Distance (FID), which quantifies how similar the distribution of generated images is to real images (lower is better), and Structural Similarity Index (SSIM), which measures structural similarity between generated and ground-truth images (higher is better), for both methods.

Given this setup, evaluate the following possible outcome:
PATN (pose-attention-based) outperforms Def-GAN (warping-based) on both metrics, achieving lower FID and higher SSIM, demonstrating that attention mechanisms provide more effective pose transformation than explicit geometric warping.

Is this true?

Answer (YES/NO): NO